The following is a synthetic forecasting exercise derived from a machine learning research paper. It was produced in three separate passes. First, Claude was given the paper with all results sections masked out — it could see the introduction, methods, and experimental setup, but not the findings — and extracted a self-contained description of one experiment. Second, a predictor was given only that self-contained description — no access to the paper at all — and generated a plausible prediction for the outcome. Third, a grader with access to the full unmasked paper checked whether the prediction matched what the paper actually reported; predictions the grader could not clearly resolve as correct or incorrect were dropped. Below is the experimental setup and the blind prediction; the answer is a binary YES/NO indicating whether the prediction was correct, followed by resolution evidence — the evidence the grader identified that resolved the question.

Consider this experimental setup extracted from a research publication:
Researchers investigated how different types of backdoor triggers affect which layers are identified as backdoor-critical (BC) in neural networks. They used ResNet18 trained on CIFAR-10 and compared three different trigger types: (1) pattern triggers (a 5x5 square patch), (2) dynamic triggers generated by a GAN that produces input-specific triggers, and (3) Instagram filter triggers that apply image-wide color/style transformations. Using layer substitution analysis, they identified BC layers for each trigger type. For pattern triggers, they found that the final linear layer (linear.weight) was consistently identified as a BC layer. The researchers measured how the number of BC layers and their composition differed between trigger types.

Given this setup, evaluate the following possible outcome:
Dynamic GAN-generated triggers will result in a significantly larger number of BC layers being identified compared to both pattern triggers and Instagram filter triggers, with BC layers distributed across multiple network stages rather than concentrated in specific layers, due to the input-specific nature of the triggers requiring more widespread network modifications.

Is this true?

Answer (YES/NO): NO